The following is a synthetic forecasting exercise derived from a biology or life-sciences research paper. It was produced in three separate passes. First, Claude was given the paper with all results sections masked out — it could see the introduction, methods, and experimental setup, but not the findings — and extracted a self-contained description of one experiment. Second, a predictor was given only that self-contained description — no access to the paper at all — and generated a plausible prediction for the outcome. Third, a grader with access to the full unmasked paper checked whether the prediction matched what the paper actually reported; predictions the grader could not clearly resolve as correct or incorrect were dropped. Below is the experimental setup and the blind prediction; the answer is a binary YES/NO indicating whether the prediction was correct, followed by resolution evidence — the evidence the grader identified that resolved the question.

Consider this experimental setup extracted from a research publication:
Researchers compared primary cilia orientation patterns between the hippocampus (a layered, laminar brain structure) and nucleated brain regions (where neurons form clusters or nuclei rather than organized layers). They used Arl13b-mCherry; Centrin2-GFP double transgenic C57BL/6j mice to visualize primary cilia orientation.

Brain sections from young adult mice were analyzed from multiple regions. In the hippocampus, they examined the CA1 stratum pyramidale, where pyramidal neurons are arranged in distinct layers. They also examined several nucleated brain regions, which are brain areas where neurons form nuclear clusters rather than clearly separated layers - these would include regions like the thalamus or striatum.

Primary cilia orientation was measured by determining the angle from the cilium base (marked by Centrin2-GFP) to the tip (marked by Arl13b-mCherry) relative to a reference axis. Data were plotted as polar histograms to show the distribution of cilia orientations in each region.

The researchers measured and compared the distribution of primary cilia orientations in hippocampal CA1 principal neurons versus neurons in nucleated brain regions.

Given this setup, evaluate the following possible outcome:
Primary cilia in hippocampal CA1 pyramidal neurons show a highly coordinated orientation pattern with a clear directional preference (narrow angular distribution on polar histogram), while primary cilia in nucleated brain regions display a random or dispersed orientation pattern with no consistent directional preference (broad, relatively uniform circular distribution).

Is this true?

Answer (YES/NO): YES